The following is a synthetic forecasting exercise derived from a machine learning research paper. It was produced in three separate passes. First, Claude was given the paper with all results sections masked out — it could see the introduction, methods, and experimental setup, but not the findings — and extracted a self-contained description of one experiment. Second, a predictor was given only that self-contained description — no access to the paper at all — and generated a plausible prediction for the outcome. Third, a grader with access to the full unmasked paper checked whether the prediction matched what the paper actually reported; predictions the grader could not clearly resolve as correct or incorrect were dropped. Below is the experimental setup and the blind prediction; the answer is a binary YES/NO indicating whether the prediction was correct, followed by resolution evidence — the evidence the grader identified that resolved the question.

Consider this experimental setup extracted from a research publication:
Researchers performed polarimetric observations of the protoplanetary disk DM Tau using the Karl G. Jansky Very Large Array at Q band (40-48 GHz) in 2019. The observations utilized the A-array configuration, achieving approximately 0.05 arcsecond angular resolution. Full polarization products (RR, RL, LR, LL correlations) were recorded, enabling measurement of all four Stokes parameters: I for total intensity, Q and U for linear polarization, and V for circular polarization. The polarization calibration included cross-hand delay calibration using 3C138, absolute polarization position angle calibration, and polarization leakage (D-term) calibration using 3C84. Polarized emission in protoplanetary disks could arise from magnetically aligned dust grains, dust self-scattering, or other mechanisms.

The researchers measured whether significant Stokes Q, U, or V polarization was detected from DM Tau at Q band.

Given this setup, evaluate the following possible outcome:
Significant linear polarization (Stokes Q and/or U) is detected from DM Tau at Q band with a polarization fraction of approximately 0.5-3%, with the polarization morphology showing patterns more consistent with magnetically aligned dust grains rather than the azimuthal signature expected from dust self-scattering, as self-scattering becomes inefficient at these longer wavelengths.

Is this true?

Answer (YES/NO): NO